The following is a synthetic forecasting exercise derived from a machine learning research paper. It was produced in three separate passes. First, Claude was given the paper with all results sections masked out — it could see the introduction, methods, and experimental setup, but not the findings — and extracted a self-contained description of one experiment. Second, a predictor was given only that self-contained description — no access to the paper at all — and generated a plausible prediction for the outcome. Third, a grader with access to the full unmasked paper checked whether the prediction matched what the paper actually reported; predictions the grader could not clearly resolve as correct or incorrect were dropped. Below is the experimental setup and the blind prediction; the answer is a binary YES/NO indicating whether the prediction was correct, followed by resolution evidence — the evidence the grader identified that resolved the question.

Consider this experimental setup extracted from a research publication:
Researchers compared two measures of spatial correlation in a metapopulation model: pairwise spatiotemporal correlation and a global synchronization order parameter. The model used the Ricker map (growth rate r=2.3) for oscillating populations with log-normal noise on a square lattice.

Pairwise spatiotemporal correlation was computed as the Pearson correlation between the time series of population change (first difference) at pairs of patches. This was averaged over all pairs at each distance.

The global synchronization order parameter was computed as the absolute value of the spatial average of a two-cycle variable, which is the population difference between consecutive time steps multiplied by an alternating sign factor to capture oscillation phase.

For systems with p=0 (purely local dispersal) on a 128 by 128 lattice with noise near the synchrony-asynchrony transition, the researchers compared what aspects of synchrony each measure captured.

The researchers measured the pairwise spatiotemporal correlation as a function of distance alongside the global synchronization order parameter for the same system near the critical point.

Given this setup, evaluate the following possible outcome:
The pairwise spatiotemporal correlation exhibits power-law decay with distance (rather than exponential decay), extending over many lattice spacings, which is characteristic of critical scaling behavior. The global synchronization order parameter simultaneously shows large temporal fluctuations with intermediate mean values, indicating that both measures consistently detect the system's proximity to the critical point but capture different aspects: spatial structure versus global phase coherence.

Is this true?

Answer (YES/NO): NO